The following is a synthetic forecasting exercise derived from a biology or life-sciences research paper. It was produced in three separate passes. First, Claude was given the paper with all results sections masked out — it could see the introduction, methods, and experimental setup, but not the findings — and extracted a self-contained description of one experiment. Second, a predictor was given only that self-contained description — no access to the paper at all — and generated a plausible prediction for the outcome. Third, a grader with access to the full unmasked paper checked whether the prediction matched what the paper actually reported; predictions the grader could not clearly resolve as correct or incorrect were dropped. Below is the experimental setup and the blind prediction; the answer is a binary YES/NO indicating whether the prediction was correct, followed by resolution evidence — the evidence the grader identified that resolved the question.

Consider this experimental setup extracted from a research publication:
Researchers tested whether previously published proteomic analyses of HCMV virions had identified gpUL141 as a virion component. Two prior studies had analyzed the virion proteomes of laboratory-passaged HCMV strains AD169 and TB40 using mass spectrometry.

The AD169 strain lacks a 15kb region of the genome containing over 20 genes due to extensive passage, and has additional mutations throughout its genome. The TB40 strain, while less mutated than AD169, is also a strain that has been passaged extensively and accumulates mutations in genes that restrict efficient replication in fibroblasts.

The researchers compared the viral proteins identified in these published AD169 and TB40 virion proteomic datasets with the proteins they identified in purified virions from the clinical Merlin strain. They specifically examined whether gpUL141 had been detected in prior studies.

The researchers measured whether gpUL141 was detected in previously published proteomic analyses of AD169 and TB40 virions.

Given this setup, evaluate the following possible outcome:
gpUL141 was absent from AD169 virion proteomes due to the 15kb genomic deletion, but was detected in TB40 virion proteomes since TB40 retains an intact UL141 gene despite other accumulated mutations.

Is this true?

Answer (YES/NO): NO